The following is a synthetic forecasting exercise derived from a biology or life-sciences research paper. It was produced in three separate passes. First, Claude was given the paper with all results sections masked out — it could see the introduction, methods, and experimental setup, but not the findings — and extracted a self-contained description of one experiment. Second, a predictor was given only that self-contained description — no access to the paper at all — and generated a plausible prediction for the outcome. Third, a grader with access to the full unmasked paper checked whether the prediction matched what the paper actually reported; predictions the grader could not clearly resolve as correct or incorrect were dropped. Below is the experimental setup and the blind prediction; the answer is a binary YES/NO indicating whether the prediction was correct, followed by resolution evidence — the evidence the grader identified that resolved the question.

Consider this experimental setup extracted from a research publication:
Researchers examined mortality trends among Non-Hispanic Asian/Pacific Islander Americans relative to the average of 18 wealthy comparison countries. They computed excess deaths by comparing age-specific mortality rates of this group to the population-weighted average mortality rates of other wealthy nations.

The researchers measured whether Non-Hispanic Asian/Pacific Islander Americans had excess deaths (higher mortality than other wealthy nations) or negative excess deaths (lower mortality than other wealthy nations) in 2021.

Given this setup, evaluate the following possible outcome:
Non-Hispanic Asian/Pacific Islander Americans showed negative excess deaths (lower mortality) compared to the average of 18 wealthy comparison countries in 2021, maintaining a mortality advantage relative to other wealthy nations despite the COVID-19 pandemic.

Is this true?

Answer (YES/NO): YES